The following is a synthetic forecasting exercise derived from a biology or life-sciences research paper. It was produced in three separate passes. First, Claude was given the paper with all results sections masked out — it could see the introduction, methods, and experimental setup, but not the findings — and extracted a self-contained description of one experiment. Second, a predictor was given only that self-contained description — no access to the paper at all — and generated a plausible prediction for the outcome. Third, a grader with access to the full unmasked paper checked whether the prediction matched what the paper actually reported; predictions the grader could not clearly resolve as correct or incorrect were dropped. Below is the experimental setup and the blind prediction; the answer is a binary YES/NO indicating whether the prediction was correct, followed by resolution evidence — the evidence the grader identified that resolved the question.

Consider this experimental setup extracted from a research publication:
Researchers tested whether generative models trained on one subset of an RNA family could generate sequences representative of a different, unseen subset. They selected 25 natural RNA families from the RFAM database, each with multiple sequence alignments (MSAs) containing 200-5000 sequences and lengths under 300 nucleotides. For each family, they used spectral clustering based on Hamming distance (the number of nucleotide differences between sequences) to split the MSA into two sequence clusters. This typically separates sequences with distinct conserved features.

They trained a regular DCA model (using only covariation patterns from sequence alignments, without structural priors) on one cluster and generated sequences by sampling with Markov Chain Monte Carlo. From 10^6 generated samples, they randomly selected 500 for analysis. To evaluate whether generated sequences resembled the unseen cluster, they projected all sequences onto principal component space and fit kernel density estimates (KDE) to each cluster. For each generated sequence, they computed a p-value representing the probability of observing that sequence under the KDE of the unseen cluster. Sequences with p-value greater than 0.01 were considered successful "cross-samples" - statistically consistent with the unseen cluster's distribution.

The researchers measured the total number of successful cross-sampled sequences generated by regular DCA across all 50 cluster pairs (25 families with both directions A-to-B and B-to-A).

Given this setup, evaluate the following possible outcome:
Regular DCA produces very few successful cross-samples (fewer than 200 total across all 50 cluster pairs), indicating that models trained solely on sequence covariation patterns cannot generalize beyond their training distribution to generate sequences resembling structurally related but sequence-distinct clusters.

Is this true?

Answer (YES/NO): NO